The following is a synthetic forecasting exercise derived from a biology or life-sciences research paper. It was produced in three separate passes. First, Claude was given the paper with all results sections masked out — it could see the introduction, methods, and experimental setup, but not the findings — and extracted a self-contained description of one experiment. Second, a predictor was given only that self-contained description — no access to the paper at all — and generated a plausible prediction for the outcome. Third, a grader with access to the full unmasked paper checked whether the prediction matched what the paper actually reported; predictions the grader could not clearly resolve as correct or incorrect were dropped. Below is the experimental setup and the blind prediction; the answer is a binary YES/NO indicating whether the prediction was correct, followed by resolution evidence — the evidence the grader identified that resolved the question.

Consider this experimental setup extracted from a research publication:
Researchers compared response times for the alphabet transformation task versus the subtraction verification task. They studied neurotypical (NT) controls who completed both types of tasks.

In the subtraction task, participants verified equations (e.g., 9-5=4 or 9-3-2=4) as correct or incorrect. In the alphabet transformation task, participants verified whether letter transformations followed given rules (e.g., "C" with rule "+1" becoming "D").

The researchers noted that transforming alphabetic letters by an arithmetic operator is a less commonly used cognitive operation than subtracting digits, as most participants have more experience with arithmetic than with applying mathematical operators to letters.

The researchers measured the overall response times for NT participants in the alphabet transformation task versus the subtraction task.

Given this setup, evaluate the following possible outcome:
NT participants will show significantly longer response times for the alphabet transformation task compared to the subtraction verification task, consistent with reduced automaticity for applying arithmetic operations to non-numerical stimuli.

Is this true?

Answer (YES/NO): YES